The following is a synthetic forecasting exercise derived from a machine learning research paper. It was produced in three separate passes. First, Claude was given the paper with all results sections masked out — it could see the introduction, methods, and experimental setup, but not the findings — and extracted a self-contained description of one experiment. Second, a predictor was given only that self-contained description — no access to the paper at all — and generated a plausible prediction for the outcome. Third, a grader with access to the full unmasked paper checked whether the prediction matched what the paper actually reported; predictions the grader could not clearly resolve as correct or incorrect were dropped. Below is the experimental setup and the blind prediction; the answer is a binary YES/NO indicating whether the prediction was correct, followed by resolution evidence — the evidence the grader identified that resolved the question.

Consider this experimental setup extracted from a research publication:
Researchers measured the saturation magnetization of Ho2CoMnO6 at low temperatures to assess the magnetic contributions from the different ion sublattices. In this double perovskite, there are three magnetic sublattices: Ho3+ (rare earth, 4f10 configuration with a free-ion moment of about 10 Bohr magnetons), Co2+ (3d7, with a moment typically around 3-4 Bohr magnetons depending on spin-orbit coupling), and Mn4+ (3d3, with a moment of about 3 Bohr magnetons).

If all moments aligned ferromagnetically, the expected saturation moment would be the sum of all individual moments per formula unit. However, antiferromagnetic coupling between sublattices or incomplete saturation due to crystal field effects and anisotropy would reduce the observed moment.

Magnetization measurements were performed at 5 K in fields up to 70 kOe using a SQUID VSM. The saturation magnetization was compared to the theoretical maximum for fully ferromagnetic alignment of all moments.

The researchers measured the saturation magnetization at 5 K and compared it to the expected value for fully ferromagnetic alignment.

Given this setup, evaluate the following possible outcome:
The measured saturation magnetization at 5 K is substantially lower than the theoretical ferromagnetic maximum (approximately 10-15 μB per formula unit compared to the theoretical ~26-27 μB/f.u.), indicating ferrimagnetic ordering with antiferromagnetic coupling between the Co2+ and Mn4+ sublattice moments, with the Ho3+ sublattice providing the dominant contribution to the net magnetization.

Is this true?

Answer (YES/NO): NO